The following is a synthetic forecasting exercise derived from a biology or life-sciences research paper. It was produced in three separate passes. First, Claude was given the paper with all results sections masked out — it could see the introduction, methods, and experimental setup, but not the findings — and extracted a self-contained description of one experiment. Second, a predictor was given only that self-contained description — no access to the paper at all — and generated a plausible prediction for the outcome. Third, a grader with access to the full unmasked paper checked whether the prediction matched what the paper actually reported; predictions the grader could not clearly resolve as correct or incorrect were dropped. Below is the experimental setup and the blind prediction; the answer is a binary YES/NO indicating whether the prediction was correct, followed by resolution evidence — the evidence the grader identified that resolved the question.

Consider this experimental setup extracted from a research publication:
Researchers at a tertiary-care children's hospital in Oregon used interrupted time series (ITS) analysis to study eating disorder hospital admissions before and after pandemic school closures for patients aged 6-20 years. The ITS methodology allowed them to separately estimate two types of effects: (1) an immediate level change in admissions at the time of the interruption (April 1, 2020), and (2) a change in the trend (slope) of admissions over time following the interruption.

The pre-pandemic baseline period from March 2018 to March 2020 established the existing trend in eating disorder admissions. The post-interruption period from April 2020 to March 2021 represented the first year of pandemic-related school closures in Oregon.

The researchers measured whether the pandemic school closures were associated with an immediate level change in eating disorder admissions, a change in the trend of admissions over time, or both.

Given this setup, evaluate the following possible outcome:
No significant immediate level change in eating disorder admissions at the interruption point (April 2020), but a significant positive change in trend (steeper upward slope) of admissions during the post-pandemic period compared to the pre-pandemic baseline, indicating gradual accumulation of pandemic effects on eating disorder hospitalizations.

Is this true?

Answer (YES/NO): YES